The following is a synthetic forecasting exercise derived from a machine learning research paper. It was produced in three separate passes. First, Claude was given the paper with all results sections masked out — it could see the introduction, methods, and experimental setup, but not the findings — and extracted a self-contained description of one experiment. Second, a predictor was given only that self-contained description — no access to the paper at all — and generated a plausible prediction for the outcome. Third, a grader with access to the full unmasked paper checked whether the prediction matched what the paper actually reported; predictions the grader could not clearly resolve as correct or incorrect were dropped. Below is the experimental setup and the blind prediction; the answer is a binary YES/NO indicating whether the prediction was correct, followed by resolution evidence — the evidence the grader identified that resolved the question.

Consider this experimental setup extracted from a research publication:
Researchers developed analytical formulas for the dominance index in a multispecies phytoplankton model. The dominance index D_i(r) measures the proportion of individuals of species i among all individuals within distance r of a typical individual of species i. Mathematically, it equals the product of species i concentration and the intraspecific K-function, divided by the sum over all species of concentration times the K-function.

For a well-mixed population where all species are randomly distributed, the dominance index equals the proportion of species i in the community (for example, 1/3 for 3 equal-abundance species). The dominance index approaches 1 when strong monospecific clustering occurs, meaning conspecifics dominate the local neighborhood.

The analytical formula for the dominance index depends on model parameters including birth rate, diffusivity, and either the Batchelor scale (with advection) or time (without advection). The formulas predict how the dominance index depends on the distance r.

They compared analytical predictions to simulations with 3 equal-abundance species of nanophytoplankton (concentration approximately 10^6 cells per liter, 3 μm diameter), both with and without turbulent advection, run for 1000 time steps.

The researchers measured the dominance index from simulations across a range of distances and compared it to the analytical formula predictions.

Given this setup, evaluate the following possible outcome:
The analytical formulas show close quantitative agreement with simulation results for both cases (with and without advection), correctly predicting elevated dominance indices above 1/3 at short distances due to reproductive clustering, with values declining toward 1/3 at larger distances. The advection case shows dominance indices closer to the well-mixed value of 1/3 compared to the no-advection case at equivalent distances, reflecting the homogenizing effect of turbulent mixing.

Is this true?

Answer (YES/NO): YES